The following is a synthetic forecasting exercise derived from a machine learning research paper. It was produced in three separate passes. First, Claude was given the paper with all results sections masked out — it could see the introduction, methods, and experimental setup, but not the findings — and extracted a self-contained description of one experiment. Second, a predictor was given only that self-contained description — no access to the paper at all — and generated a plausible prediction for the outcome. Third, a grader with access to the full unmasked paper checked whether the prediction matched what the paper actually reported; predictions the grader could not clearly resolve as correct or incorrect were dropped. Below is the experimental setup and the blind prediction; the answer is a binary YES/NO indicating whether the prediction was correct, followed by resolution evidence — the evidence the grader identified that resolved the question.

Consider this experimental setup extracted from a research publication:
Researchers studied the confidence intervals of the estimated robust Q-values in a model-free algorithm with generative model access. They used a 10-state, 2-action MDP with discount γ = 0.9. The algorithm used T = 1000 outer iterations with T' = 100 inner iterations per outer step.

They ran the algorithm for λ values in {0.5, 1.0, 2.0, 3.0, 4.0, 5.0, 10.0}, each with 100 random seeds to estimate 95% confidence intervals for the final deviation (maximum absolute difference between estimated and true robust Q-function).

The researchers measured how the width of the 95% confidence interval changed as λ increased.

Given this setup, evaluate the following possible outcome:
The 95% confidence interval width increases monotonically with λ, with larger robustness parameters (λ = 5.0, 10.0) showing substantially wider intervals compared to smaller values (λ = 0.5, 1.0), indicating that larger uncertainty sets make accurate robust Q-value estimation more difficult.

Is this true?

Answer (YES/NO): NO